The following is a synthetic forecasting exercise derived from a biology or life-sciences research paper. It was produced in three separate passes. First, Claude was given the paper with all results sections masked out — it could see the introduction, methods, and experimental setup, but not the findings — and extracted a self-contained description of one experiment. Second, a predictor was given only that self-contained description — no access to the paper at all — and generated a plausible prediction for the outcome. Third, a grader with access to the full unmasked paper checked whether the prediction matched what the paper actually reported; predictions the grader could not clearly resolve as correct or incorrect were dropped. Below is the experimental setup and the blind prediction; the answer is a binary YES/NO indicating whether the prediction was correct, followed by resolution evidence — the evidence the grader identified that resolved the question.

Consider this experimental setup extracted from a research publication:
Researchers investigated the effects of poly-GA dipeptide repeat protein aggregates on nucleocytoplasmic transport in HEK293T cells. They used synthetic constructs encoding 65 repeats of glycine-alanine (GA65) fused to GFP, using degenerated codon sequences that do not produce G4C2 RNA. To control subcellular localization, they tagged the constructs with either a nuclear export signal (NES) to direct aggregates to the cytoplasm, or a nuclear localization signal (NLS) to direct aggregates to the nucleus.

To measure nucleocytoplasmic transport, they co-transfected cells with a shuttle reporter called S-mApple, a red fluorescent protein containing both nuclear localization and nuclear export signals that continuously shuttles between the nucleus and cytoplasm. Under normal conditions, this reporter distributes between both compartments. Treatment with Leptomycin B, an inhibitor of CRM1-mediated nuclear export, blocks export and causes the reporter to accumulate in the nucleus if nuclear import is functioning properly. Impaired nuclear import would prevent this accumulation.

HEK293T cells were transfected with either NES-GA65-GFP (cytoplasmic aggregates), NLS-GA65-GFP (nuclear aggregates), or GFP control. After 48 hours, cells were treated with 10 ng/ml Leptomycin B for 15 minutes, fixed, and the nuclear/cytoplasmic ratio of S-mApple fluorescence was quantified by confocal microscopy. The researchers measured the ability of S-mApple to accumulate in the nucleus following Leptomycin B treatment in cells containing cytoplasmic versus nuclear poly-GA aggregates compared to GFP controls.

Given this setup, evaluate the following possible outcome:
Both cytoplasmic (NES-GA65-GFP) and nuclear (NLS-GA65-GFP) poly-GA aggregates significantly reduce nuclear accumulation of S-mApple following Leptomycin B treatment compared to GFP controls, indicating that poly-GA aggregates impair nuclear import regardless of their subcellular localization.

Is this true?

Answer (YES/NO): NO